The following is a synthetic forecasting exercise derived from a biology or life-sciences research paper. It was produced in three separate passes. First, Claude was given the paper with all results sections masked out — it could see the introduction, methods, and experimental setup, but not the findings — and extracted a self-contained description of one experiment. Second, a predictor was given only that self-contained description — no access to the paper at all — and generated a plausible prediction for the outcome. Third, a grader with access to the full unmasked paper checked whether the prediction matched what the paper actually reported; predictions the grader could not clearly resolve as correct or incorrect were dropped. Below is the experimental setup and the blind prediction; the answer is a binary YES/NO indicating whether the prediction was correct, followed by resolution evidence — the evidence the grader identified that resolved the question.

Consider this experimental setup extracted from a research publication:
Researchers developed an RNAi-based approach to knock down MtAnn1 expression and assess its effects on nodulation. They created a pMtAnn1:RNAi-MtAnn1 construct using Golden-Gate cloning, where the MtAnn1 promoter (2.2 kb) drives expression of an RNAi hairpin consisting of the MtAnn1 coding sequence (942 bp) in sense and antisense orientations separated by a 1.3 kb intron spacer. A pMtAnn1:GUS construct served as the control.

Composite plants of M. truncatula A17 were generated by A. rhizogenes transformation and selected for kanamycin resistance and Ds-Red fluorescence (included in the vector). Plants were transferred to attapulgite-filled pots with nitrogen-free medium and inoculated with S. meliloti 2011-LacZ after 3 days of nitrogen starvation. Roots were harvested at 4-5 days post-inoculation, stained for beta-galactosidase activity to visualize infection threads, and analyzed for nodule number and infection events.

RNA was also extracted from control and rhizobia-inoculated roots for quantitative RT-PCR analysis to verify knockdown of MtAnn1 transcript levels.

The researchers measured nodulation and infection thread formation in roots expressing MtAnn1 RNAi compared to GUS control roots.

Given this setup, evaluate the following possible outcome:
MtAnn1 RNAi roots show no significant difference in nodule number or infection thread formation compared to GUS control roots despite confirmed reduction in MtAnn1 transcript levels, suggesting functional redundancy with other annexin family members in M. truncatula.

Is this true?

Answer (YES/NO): NO